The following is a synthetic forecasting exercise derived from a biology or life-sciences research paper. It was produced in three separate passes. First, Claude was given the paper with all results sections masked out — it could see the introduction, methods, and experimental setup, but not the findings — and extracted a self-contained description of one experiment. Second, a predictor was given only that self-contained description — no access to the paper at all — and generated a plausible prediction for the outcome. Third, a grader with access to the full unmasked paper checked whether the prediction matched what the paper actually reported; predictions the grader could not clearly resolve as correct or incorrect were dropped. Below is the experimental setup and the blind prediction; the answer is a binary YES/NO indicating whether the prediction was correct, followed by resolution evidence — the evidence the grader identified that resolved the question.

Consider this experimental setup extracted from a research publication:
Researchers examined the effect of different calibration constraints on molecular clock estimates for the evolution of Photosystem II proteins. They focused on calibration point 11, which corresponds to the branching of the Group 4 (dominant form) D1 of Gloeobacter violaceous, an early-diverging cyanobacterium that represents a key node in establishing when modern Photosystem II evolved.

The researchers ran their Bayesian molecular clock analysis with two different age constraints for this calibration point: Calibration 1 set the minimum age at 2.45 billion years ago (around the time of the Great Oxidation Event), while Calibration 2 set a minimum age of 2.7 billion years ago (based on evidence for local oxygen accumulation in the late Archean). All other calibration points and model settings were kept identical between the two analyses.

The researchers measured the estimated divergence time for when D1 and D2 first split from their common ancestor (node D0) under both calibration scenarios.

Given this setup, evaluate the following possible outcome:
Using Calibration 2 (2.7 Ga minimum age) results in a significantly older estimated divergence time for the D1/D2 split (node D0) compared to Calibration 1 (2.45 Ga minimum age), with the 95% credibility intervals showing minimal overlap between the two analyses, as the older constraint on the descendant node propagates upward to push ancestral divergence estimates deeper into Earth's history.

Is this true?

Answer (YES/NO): NO